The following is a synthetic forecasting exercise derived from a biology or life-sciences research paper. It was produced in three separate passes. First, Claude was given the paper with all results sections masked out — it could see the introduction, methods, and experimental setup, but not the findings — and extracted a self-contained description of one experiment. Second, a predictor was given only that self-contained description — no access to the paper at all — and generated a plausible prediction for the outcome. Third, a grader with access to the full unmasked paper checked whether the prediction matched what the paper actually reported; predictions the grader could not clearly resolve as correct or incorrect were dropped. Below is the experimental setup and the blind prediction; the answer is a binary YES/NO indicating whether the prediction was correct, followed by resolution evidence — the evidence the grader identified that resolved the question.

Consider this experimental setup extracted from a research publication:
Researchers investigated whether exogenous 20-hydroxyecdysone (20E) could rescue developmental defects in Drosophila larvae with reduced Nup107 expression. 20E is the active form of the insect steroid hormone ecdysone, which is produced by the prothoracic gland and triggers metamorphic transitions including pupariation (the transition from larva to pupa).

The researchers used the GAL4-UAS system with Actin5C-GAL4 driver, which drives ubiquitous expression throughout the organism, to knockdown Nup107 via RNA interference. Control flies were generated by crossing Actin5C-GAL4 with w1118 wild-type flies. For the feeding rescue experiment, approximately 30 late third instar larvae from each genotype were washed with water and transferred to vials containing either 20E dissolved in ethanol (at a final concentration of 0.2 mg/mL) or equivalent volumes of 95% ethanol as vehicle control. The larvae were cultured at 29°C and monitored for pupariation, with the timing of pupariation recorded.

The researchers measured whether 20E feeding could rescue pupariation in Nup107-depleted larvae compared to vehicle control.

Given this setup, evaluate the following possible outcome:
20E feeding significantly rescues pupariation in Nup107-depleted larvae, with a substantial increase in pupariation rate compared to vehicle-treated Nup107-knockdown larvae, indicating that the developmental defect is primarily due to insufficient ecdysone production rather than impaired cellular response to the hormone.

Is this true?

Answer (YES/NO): YES